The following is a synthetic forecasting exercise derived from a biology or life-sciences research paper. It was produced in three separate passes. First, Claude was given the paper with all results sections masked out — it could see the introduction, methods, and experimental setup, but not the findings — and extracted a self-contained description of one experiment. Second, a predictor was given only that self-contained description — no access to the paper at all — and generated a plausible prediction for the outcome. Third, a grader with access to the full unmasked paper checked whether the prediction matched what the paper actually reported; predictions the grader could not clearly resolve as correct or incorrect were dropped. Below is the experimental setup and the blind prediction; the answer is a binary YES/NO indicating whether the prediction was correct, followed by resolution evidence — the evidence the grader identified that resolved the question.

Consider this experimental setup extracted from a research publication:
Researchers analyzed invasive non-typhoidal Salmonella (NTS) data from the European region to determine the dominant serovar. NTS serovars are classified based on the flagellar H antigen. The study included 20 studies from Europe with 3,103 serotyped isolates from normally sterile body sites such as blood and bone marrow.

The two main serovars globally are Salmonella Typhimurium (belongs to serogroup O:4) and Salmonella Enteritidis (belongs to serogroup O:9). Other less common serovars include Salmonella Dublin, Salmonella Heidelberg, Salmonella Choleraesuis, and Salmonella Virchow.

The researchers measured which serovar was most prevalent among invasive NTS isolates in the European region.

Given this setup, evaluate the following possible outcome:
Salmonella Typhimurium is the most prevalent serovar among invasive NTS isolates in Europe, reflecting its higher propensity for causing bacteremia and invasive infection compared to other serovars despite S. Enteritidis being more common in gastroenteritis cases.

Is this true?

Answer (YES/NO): NO